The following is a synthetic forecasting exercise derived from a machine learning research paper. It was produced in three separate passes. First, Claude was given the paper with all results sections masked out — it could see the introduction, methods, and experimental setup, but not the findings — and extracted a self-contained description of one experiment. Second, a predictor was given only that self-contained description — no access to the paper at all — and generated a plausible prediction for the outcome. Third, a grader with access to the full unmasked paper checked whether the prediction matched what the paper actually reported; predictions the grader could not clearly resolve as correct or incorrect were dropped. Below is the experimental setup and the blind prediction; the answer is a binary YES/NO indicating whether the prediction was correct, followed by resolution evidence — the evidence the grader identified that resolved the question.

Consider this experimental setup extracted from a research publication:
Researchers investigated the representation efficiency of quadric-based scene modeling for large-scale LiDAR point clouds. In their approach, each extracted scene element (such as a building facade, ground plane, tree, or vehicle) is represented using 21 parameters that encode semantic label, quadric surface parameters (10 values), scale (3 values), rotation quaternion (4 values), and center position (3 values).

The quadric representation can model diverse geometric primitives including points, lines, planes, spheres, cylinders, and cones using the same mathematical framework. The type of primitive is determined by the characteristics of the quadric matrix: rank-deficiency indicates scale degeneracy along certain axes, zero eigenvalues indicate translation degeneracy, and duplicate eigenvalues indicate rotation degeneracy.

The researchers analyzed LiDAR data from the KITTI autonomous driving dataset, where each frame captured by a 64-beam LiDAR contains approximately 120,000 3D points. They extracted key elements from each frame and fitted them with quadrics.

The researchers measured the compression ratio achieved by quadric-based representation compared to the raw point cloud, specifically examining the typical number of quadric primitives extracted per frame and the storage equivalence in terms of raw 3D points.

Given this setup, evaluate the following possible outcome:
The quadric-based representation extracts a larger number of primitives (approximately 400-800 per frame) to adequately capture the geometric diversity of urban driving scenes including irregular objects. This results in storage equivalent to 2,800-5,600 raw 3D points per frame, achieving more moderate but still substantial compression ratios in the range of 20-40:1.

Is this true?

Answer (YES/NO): NO